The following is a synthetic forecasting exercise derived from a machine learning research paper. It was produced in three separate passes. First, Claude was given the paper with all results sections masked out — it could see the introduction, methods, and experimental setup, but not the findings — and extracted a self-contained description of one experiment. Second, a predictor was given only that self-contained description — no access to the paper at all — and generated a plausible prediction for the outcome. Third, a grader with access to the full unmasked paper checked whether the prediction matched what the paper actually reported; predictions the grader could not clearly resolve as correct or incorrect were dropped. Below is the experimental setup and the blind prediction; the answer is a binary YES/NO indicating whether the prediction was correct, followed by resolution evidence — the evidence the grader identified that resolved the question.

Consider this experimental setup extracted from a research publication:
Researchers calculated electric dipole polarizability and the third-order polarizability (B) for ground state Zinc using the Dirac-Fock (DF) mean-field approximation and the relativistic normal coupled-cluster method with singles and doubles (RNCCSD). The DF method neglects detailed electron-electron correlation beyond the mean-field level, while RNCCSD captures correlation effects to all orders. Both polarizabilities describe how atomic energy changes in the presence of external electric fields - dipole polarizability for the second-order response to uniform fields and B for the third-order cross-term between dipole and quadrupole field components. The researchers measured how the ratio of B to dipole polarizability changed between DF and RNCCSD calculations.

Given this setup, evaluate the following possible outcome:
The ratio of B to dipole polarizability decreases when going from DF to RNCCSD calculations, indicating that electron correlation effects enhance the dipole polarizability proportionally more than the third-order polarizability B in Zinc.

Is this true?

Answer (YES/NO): NO